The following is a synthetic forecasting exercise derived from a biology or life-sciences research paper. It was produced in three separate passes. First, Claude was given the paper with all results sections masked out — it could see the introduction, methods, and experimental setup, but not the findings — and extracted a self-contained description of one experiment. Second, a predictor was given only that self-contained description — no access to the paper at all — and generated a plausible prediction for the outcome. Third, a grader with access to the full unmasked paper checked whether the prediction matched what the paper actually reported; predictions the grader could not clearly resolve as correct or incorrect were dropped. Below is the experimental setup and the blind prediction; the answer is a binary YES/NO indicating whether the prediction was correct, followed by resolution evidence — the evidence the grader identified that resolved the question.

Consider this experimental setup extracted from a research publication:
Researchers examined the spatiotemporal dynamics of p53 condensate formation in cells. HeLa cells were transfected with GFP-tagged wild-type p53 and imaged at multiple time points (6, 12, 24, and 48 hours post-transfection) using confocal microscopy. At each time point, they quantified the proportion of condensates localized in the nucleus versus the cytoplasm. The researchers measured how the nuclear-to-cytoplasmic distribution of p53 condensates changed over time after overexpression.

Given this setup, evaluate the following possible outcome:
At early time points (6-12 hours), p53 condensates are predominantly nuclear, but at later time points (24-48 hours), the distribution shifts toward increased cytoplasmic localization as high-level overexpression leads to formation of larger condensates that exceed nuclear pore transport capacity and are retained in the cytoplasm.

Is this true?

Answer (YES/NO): NO